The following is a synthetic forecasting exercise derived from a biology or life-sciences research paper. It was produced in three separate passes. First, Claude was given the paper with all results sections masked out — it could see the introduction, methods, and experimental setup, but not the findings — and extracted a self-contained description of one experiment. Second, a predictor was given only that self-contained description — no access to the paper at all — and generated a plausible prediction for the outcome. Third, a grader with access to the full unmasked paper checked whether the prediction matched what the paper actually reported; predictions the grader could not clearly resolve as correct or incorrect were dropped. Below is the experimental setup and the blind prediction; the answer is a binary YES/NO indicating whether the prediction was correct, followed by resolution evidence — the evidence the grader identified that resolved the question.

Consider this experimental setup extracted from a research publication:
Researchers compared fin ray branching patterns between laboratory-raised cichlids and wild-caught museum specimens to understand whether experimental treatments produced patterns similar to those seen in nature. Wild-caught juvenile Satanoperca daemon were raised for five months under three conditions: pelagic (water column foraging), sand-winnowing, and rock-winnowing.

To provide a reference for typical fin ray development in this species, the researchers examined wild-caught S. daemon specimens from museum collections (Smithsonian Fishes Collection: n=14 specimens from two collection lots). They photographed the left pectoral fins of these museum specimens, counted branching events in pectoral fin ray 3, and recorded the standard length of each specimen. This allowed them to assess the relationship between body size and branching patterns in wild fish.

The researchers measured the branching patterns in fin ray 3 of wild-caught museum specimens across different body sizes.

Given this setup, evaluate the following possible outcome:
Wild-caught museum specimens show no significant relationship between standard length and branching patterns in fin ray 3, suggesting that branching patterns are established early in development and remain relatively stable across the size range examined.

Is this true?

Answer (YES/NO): NO